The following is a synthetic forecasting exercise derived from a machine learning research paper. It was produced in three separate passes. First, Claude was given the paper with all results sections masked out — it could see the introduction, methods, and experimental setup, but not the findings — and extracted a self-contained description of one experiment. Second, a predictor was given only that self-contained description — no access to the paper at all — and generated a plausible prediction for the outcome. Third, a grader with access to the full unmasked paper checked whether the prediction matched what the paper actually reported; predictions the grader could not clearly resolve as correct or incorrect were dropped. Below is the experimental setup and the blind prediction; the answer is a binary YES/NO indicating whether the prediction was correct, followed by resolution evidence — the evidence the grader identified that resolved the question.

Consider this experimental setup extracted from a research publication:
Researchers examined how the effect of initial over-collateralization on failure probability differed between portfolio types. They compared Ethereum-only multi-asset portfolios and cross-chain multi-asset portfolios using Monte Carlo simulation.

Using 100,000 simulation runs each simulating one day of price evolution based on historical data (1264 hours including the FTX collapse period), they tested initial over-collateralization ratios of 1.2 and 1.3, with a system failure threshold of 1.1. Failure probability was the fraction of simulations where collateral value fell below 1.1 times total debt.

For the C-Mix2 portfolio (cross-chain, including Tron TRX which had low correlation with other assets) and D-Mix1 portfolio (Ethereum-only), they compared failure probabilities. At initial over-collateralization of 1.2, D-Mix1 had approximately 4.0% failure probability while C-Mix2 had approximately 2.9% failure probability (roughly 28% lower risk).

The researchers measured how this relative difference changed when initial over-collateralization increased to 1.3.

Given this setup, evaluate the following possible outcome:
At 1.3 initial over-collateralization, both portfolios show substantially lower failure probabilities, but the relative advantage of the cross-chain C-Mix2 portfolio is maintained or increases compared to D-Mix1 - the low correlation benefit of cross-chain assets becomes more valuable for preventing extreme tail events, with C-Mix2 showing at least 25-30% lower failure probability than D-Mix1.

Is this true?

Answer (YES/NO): YES